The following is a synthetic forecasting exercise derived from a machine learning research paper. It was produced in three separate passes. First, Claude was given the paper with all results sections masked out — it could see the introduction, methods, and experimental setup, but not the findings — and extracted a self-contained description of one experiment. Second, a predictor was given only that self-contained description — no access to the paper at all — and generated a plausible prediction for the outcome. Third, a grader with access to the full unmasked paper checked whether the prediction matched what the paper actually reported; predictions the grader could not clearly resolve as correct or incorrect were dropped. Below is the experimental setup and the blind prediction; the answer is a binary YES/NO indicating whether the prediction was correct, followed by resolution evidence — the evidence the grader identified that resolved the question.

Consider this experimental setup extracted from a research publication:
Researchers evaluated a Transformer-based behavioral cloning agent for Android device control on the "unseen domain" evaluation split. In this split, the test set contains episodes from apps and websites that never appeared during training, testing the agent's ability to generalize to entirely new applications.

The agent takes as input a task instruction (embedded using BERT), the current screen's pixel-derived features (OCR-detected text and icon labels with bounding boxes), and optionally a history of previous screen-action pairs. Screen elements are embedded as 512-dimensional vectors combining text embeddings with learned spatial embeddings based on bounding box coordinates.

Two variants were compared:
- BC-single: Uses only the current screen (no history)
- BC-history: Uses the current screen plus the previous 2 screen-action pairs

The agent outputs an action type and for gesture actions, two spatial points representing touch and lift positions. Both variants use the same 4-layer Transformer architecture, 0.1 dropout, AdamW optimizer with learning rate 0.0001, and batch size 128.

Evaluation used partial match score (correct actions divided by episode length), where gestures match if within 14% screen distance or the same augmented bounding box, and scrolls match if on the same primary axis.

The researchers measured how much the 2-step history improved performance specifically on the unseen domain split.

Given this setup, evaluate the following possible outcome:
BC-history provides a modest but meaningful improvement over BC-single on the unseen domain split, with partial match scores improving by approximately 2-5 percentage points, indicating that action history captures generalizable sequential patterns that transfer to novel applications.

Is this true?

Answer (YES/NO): NO